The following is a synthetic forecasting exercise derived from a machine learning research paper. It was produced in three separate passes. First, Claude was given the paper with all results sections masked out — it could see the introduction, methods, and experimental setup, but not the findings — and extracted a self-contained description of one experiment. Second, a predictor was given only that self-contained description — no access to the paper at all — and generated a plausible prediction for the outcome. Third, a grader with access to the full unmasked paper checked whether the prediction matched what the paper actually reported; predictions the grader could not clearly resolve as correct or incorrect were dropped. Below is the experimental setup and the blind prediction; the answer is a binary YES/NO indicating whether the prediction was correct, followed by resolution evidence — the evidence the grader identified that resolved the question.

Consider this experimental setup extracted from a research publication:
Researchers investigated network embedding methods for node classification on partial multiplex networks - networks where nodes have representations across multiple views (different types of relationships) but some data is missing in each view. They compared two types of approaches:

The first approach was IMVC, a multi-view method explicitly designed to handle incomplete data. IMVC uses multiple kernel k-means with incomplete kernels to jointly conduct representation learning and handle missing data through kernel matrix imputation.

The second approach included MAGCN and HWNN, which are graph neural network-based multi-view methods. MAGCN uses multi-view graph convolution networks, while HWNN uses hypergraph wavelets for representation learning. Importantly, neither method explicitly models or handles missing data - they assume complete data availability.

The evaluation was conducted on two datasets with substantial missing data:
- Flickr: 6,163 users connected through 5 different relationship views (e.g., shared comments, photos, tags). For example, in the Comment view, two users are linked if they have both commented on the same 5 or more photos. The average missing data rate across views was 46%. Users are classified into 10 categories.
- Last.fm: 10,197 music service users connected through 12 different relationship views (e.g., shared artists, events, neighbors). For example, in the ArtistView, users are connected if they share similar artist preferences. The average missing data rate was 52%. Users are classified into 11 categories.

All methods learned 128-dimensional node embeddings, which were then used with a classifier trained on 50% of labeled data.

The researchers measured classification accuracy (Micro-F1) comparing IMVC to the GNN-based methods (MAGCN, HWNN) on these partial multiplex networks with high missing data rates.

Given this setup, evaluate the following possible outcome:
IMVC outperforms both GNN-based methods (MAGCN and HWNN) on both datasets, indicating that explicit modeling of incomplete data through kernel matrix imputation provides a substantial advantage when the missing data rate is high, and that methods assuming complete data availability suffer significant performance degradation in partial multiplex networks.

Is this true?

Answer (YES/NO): NO